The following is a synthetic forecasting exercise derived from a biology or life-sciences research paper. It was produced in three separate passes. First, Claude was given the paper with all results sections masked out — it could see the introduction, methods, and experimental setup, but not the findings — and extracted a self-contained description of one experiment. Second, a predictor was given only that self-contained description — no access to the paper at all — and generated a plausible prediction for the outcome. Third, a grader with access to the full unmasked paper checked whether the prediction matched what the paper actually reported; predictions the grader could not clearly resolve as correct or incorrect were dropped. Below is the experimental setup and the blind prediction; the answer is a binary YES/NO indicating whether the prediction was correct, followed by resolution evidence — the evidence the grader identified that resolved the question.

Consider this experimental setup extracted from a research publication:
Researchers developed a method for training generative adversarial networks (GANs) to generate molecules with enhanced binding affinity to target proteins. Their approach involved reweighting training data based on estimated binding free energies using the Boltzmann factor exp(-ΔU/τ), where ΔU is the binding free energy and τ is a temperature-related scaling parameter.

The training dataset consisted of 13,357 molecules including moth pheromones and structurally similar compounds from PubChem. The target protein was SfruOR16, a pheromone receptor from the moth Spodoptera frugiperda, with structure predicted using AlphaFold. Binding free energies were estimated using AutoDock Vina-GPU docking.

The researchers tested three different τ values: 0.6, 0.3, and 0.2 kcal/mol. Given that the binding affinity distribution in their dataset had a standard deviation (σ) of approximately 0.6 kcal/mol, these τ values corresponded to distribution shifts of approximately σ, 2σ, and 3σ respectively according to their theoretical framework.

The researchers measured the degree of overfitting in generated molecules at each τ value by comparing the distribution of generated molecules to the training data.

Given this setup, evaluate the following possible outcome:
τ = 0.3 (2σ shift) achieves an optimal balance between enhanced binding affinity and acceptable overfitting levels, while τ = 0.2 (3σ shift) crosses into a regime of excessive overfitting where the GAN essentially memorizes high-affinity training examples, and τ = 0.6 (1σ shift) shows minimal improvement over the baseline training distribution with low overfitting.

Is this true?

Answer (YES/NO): NO